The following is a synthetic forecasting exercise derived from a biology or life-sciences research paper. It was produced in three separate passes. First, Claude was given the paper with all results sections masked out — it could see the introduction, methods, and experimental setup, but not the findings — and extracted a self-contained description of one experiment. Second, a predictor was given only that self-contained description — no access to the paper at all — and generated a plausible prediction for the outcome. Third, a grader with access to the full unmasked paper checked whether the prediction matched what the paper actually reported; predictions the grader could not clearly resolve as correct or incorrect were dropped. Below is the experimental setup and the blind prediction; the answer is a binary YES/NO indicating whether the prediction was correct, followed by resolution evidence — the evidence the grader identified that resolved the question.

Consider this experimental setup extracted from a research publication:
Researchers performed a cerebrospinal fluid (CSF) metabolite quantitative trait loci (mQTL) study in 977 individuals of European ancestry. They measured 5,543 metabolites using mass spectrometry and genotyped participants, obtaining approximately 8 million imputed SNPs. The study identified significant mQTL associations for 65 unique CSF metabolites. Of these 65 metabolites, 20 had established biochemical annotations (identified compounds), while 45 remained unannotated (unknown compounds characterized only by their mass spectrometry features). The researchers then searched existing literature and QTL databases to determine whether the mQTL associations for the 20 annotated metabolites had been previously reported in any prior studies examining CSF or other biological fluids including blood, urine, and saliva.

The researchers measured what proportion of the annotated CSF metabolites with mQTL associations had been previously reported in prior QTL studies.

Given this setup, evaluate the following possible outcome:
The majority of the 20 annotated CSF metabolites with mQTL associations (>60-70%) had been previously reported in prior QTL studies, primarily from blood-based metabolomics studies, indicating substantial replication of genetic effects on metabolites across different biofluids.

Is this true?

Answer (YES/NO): YES